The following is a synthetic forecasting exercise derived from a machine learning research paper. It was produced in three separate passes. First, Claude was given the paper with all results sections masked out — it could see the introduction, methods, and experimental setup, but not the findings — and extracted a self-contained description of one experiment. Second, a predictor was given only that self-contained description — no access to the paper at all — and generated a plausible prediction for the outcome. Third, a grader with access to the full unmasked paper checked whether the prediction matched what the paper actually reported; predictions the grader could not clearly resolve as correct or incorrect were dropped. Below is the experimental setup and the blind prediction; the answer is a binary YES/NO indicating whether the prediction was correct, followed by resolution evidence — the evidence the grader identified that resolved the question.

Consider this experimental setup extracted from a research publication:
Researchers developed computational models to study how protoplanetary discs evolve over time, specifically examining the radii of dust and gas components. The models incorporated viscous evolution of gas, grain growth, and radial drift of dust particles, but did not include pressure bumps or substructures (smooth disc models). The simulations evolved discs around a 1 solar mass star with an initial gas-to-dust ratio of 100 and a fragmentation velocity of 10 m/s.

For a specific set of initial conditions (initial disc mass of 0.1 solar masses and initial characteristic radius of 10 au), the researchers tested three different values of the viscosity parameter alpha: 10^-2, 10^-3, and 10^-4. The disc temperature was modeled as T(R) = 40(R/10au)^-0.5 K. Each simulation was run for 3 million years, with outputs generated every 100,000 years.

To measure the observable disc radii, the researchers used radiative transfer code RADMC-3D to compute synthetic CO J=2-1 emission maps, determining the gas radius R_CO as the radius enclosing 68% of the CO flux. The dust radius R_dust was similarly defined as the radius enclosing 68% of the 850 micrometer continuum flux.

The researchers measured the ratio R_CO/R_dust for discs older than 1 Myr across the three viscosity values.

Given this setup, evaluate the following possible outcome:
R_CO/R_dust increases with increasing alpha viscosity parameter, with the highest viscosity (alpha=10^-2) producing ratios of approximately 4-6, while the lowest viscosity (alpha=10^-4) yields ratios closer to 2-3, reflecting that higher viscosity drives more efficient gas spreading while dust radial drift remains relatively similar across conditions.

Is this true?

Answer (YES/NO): NO